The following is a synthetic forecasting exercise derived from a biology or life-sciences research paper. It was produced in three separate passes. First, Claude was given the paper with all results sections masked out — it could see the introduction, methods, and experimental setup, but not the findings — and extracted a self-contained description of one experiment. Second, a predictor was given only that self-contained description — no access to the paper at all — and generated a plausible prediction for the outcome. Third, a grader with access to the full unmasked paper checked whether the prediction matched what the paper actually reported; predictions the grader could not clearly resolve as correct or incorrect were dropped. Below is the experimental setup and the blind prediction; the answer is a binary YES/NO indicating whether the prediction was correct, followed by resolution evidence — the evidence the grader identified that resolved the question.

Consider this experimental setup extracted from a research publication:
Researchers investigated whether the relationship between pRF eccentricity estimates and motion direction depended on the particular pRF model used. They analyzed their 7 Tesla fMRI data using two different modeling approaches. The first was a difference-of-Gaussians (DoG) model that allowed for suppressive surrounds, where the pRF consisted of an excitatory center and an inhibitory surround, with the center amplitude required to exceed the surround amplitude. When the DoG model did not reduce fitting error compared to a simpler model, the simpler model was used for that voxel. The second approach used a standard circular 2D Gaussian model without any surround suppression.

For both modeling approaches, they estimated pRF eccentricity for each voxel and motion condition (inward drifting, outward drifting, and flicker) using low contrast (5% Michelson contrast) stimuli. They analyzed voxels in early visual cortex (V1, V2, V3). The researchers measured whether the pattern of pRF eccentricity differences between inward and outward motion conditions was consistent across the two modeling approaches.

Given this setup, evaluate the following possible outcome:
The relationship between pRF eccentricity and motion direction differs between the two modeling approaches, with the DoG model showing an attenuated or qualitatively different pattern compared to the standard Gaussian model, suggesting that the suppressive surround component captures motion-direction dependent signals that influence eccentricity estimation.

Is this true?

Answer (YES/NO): NO